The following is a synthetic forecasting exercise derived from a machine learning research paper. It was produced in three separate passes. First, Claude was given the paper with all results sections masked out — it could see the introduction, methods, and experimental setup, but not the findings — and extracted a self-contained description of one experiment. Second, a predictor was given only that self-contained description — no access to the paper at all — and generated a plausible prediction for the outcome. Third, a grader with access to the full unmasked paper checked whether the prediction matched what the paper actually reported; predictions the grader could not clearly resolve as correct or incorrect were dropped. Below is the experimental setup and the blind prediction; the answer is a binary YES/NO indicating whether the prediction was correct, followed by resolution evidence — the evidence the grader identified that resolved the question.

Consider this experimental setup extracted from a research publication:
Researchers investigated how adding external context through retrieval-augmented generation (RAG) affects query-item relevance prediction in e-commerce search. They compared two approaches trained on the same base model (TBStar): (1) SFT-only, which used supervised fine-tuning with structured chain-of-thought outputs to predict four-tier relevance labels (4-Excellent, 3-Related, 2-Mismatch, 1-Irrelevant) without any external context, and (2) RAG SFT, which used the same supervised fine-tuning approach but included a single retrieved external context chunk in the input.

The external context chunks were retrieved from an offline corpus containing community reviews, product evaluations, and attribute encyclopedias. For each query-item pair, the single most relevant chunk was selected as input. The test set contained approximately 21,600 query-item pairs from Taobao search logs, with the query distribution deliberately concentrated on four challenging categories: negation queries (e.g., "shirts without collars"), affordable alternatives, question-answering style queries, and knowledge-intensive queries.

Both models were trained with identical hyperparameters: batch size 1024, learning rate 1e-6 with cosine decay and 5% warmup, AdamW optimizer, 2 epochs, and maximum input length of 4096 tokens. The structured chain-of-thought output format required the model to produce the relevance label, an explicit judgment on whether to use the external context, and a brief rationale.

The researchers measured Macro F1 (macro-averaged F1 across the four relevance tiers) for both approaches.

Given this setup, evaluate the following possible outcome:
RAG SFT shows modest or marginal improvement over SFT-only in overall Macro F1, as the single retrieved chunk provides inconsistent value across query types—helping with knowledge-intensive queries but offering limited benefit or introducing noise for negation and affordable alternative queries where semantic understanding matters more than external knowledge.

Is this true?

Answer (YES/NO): NO